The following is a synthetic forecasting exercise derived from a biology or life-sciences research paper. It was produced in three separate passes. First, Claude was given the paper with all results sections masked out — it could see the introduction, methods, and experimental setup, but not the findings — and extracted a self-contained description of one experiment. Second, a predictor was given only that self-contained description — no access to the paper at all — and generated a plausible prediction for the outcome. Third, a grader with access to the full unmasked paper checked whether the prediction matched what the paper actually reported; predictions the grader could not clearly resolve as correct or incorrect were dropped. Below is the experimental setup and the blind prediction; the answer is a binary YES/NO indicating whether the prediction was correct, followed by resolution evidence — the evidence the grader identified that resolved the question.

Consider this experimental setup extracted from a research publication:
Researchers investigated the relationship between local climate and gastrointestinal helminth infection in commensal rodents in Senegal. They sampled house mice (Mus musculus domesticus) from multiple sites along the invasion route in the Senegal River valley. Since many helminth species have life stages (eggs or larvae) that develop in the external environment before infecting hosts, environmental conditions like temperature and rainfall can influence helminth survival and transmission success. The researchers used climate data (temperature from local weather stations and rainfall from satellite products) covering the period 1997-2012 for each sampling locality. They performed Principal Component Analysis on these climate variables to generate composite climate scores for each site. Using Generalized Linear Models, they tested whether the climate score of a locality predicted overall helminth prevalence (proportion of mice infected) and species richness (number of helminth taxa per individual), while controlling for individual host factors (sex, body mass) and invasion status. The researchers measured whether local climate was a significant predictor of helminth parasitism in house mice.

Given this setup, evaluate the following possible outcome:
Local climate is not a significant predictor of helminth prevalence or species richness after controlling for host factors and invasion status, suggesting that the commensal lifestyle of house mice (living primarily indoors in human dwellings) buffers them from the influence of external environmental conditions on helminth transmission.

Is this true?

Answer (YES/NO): NO